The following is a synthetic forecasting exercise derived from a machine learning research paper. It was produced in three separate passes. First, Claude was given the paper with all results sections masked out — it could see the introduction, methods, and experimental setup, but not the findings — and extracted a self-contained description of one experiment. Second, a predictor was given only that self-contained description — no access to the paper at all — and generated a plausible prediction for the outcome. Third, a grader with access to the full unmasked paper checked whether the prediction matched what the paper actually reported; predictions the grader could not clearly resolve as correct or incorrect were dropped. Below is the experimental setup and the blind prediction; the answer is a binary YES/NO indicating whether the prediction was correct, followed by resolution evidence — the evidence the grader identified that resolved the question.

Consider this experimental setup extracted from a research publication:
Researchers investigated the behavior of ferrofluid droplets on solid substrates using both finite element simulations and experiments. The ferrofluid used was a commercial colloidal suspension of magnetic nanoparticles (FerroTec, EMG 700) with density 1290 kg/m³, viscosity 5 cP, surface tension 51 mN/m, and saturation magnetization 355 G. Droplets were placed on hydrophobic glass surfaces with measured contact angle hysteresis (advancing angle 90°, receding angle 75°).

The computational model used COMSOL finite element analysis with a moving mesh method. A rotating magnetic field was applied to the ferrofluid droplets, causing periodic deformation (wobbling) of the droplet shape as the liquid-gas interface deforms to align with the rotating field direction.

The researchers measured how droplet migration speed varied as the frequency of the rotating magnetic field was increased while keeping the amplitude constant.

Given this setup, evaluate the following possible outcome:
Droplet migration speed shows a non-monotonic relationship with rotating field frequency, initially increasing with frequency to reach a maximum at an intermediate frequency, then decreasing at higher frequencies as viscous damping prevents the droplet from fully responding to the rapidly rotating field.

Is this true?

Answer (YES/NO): NO